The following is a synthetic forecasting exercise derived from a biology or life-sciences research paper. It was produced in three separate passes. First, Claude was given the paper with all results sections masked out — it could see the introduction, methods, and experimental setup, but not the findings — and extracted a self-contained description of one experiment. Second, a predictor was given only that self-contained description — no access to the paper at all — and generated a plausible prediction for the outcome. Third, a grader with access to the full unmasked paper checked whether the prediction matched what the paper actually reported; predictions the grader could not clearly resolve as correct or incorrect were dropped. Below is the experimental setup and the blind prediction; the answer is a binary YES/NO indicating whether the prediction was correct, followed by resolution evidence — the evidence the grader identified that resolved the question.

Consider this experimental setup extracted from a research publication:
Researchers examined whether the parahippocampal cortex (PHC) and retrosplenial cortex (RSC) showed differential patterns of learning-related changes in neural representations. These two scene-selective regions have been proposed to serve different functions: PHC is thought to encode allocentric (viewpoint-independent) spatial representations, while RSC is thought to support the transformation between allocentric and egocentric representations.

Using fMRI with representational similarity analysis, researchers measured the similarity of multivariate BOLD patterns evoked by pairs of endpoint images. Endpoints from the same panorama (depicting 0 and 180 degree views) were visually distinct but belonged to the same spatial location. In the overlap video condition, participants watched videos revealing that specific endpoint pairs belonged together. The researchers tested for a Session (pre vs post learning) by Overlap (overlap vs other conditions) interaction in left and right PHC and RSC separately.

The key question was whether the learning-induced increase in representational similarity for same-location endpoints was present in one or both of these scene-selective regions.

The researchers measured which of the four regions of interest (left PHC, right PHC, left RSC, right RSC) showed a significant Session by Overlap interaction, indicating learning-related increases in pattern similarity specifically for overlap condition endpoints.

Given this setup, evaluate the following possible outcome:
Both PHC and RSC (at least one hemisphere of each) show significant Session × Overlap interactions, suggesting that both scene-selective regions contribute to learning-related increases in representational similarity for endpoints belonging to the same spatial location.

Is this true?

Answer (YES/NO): NO